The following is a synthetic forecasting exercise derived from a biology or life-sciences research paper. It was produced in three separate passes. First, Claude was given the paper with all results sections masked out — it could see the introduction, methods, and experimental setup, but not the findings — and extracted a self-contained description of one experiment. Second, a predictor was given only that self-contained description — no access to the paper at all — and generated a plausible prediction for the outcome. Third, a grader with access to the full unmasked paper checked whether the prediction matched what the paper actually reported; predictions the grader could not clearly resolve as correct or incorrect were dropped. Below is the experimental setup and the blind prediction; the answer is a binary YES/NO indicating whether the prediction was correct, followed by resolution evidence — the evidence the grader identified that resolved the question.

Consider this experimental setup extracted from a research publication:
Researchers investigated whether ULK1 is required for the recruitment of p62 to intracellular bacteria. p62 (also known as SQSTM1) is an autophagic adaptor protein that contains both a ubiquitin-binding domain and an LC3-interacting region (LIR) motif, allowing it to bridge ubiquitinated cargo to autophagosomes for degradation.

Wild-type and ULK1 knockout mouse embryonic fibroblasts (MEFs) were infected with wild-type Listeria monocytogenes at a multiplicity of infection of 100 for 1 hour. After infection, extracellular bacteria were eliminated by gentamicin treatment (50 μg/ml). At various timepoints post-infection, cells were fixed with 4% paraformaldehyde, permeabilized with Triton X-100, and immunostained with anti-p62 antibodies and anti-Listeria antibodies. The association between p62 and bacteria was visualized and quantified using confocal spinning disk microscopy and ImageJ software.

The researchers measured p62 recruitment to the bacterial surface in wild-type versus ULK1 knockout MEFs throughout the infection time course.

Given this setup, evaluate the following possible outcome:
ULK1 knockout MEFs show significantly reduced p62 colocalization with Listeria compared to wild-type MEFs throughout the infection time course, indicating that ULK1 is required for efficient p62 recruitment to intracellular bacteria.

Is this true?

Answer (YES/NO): YES